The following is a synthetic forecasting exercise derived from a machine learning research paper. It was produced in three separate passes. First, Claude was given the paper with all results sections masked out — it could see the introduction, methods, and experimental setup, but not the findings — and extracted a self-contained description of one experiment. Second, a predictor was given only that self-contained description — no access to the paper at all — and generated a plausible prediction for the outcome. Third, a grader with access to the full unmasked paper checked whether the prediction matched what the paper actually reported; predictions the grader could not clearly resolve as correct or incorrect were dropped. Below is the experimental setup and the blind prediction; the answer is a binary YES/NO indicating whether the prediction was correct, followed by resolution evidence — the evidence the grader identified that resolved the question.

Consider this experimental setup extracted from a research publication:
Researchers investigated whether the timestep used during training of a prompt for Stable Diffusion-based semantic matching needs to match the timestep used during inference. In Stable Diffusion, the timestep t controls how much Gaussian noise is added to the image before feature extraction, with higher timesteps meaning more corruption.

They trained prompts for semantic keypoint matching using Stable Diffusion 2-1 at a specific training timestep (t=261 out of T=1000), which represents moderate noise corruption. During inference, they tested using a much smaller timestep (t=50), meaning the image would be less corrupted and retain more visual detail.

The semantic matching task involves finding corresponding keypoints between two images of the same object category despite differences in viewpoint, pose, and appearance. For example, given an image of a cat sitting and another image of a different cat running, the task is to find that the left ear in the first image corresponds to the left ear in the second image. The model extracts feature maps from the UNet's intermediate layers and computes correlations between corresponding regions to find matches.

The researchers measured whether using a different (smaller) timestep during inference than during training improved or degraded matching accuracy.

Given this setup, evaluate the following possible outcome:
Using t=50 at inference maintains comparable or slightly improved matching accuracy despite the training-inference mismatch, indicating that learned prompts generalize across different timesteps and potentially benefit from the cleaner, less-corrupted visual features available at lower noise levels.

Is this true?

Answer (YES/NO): NO